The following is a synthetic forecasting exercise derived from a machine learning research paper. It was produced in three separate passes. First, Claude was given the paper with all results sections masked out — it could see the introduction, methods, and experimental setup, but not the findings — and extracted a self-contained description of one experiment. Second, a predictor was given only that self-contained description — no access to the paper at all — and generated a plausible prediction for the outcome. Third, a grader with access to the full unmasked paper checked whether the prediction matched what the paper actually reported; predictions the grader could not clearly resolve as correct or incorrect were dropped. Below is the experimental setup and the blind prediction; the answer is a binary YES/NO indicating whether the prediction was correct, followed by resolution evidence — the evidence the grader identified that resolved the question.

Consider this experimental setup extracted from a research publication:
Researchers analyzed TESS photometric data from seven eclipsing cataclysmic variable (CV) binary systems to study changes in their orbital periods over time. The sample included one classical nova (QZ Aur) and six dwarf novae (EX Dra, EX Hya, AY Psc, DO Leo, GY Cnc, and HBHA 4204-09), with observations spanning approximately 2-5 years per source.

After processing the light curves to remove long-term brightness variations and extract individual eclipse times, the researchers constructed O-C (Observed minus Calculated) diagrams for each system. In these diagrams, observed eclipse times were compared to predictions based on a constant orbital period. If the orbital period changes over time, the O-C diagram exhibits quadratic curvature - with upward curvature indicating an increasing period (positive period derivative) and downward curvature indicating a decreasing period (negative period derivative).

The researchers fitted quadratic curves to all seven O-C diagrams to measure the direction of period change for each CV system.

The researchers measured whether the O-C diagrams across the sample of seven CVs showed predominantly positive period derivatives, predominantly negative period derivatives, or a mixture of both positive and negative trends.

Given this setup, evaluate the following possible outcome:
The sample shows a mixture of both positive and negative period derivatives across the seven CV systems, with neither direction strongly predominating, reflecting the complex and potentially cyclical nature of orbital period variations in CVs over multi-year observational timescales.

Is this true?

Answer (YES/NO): YES